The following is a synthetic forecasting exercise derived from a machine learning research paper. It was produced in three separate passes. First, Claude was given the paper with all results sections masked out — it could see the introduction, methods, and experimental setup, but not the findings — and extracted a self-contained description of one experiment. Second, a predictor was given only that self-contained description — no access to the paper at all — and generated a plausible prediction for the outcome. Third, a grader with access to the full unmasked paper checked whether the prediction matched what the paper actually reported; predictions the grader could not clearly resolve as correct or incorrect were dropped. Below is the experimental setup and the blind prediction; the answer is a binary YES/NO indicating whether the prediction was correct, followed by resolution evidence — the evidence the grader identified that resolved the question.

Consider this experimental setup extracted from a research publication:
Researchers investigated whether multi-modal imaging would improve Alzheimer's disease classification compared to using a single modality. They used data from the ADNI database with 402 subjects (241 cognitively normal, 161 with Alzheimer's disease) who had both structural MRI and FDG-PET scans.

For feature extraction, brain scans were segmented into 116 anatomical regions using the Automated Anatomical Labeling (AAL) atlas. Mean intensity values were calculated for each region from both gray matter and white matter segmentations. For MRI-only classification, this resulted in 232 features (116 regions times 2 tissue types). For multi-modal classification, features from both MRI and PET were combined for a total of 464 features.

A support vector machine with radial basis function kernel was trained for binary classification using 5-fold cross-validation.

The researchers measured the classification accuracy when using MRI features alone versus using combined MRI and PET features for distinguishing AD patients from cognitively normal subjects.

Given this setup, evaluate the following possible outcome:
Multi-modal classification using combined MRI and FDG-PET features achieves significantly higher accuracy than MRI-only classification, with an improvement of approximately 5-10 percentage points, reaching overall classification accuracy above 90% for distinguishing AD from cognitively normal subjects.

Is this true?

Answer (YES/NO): NO